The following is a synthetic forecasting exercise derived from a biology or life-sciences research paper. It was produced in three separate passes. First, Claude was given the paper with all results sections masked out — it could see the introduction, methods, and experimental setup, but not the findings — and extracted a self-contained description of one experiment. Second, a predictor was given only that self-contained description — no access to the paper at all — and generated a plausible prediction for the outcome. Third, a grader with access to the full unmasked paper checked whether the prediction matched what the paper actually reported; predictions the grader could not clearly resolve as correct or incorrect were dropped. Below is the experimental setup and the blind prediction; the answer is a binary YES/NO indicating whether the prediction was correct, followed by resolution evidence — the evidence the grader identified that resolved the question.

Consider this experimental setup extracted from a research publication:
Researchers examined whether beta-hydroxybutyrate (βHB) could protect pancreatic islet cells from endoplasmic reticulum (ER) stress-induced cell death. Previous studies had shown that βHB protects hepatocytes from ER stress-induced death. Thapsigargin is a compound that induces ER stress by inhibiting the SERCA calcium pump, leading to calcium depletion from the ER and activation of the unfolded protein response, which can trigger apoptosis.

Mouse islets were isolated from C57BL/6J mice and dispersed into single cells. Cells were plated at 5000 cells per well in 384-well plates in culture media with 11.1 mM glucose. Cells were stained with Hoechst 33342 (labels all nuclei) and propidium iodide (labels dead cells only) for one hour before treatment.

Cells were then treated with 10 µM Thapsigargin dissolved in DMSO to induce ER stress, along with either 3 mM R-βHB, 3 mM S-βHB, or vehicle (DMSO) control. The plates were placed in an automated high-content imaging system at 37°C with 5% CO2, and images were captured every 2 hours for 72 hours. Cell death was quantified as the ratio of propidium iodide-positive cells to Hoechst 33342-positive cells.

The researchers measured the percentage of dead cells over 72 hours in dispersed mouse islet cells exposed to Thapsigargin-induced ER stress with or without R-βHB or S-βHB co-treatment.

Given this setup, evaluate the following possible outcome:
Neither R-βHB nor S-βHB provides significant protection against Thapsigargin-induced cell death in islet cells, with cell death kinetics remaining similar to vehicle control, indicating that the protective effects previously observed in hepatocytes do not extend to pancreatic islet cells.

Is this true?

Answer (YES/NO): YES